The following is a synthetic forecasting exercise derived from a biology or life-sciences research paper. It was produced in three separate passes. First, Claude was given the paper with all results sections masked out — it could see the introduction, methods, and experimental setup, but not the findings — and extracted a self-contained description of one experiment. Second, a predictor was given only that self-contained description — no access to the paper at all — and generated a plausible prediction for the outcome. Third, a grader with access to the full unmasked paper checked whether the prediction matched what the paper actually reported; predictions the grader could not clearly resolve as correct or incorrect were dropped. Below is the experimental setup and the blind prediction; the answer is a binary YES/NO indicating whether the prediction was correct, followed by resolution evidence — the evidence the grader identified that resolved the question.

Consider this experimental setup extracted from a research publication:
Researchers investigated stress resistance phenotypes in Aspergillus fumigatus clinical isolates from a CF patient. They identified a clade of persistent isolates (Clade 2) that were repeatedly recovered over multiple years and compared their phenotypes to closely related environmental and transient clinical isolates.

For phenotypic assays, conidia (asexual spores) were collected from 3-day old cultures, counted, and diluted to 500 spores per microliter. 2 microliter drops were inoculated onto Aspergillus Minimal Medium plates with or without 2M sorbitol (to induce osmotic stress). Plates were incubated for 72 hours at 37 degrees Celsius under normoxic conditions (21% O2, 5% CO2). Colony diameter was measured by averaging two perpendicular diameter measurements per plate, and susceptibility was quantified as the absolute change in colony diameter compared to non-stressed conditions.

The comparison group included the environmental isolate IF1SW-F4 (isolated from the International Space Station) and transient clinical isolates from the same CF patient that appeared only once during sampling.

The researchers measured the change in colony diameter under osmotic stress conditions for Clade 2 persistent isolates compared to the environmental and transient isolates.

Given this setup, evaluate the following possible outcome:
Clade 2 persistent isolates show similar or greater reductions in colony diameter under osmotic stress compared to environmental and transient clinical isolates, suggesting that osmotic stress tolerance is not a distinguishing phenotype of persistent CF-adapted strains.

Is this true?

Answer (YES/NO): NO